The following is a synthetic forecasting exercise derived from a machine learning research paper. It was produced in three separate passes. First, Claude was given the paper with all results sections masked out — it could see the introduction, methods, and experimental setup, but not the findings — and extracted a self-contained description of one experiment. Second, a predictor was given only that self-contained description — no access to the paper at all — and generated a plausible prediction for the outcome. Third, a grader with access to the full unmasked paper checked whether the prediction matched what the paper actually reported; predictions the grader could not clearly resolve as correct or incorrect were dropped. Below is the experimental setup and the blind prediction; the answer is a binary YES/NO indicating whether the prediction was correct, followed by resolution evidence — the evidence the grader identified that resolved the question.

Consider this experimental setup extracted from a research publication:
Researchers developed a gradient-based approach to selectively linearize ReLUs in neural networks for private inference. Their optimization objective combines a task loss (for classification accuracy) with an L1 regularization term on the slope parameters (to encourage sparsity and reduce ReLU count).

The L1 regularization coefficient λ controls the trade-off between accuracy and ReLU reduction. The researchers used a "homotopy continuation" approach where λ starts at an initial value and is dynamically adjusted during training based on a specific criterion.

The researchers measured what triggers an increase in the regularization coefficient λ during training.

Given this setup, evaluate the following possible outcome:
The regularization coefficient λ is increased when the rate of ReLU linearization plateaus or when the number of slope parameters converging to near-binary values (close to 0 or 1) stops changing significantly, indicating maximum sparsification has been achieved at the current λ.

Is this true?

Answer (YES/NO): NO